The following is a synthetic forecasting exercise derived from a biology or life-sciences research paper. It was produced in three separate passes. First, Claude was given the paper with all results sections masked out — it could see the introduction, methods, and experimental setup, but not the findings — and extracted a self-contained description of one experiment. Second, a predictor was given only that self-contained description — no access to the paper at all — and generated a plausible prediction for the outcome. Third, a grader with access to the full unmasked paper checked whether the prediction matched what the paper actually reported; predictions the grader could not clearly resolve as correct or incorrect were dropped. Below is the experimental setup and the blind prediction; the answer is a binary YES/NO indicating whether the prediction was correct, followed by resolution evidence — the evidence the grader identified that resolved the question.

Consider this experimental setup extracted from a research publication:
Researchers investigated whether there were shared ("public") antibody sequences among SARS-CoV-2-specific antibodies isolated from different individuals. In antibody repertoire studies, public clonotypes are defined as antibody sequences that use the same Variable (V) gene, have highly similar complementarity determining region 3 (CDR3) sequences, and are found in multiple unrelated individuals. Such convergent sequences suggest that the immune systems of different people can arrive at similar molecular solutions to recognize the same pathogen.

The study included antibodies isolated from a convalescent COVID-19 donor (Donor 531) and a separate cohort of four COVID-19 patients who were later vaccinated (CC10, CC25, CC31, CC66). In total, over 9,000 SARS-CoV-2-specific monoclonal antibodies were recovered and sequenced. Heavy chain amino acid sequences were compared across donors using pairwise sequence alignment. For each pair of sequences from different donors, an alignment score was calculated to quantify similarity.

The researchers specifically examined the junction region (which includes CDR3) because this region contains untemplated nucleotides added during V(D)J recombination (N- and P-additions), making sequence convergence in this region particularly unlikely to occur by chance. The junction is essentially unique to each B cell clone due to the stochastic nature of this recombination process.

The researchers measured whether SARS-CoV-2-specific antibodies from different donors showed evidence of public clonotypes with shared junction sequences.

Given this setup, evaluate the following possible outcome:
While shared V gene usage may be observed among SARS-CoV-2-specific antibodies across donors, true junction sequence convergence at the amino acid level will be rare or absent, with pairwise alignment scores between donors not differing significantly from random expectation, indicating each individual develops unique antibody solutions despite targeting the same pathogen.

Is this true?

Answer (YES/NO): NO